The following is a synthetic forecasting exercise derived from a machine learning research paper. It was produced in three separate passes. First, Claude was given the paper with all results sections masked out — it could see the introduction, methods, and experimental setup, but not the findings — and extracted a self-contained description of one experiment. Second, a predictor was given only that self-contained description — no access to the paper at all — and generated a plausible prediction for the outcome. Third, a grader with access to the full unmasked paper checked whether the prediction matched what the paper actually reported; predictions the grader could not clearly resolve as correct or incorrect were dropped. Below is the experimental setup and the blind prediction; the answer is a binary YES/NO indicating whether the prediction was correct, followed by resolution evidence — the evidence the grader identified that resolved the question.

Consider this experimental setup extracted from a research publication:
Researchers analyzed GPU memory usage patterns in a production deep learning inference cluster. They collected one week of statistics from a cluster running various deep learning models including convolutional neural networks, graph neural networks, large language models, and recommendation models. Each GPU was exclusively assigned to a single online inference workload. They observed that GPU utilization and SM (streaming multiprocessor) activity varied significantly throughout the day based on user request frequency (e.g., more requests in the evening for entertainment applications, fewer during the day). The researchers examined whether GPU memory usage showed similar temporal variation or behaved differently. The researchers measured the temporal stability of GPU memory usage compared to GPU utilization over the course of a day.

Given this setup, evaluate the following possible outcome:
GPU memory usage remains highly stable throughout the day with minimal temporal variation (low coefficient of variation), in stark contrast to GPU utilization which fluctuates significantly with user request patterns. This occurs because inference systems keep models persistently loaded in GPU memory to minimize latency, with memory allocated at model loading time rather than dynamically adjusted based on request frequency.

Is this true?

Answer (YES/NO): NO